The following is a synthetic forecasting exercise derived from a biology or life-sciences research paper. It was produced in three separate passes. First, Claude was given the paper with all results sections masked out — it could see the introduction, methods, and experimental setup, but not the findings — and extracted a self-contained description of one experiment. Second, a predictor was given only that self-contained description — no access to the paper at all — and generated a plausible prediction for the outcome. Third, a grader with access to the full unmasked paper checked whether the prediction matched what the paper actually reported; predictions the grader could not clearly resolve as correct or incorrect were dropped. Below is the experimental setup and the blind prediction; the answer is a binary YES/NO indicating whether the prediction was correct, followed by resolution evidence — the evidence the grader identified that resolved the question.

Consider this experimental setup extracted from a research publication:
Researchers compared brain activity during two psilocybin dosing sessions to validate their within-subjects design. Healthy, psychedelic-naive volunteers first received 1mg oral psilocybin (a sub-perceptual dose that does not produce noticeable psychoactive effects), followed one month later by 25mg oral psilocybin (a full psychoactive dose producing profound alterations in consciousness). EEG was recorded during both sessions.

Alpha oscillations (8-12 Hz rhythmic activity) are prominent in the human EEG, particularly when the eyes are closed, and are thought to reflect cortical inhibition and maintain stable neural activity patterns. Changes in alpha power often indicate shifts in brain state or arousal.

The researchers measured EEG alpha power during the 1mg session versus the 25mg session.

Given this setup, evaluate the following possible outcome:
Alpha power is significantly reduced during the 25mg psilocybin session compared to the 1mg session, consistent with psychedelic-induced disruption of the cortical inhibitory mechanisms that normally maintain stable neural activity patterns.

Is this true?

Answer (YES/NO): YES